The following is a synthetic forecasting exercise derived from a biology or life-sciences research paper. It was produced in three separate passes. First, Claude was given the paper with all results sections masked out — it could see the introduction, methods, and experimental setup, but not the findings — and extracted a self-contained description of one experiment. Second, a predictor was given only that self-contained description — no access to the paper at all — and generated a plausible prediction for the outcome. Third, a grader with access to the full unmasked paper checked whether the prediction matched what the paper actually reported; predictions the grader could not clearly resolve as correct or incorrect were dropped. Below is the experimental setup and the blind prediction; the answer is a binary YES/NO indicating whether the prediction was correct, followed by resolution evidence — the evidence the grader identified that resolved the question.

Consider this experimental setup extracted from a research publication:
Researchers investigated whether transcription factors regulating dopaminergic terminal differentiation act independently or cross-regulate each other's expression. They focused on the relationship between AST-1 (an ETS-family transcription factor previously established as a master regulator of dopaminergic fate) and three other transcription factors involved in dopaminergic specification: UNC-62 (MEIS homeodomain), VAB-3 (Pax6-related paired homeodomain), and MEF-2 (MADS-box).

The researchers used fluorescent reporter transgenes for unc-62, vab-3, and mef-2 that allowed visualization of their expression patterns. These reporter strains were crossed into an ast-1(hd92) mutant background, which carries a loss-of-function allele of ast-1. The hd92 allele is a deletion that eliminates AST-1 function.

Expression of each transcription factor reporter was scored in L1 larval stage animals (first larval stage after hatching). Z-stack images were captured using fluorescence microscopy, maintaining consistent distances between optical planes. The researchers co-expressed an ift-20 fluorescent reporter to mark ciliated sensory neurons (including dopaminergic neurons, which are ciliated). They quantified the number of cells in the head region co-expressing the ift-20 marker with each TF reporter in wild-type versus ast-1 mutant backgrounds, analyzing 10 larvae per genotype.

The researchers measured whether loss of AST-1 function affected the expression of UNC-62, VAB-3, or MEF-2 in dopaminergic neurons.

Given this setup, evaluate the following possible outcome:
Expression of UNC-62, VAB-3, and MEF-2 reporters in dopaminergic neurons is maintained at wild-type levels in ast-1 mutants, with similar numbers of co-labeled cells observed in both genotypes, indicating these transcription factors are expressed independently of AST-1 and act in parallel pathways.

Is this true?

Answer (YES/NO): NO